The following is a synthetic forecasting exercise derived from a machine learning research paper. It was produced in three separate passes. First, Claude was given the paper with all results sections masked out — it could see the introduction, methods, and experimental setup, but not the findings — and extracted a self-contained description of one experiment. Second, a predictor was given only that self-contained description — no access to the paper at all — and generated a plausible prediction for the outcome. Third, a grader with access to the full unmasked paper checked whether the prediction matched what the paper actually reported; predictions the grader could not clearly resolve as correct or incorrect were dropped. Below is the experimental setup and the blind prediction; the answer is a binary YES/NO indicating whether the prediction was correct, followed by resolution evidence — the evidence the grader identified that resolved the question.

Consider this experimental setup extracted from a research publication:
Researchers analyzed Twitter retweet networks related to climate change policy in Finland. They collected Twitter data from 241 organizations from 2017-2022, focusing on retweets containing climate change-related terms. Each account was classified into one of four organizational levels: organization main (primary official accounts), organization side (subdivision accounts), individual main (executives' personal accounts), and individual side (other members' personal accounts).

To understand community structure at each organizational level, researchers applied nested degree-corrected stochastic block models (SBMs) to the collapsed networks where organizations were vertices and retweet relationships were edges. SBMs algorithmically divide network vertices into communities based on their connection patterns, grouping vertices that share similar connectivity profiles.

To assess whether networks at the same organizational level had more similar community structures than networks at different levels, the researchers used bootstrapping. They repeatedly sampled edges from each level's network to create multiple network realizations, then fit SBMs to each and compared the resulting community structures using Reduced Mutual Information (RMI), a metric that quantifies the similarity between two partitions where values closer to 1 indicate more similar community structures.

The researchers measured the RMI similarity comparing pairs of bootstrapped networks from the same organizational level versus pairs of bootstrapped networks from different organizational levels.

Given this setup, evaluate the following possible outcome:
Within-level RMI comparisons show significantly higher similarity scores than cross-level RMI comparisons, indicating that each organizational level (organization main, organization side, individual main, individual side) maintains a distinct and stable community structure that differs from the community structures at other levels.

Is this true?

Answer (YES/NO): YES